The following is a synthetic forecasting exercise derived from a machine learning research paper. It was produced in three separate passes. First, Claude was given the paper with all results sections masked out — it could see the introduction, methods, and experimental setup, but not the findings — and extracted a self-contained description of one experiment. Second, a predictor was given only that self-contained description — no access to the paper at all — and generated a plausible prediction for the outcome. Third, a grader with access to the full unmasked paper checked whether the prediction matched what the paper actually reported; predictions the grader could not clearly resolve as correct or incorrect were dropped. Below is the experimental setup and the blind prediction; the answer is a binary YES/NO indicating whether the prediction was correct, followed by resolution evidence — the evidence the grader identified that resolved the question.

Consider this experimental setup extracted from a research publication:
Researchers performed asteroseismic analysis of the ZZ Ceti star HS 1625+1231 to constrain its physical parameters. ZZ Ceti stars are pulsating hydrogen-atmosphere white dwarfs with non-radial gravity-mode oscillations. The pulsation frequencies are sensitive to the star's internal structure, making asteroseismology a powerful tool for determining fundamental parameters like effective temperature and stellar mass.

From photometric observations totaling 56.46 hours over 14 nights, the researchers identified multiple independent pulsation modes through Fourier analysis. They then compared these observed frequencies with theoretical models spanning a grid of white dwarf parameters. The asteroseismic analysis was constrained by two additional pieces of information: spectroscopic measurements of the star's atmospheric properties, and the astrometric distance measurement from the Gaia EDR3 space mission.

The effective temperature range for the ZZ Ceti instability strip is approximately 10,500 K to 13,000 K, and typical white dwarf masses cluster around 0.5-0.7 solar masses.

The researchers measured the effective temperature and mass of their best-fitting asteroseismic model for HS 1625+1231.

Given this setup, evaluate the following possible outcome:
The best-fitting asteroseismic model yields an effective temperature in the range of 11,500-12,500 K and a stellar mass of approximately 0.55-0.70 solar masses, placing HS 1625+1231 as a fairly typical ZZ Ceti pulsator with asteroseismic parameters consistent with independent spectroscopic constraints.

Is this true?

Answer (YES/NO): NO